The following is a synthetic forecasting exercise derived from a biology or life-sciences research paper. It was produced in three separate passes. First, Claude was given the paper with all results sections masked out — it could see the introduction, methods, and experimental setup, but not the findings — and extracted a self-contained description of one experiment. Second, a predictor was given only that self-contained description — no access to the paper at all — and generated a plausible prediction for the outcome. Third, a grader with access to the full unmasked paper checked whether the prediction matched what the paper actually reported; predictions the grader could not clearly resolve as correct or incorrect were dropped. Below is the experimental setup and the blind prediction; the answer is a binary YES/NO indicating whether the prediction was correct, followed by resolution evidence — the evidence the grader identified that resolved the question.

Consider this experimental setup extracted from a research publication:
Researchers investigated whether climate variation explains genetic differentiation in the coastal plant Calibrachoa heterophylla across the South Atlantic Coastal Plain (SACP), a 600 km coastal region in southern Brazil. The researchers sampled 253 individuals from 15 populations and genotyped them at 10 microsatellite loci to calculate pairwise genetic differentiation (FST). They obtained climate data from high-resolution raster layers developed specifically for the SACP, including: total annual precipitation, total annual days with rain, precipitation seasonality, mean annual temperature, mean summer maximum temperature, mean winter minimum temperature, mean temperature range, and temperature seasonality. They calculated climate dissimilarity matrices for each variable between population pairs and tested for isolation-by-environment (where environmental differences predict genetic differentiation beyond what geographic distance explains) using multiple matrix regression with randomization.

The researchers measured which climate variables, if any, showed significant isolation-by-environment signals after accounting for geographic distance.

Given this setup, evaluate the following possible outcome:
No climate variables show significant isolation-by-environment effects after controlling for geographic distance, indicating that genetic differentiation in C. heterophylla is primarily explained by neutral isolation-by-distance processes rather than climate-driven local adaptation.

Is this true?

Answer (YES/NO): NO